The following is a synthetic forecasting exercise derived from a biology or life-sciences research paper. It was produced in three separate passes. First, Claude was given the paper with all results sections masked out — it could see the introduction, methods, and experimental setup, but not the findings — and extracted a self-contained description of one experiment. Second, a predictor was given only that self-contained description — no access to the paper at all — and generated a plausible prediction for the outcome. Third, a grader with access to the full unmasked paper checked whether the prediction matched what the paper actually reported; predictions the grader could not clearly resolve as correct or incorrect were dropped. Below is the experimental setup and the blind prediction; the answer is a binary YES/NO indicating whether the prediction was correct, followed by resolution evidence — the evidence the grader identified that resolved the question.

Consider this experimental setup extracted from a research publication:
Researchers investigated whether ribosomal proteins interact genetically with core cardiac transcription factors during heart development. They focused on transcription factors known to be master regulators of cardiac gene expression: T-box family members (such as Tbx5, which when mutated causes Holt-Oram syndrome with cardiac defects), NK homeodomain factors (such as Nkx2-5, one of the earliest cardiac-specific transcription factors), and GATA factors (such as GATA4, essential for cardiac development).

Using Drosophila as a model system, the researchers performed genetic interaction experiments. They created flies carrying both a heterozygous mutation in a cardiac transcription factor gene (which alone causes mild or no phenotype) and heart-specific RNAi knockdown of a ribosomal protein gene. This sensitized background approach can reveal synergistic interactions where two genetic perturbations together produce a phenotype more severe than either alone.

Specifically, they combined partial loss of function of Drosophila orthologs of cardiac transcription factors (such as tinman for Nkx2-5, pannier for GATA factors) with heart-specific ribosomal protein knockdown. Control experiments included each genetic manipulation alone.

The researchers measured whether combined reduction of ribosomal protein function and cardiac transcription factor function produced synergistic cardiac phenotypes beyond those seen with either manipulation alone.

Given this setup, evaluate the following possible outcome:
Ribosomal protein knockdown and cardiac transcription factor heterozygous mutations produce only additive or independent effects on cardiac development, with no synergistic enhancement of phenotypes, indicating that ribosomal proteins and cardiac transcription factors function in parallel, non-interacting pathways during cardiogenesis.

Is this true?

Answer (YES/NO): NO